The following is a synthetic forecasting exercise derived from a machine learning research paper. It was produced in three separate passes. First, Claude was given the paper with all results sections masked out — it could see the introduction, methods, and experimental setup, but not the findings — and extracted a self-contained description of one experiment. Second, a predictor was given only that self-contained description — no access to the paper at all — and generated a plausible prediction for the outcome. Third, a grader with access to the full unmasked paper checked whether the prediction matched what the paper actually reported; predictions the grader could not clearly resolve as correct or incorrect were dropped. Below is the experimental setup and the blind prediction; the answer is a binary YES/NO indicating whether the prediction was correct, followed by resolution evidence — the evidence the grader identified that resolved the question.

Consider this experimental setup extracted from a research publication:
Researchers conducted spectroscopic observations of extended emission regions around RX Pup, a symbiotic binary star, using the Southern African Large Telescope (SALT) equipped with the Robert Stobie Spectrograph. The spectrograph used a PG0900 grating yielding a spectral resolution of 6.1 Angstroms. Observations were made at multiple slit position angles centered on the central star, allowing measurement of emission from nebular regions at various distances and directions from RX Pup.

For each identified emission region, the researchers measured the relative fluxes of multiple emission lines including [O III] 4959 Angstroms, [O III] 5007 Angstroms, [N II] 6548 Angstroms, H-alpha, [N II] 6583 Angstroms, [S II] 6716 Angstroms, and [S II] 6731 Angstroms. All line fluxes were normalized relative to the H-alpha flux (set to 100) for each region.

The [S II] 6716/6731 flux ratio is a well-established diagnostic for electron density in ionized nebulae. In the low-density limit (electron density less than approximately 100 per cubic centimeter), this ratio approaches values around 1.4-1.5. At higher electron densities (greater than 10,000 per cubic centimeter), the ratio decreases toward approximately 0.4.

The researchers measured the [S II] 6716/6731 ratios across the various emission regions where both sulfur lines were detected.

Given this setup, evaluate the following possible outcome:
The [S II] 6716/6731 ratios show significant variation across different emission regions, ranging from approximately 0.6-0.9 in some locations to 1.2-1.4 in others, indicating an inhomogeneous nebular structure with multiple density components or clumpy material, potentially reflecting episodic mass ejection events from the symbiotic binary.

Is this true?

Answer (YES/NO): NO